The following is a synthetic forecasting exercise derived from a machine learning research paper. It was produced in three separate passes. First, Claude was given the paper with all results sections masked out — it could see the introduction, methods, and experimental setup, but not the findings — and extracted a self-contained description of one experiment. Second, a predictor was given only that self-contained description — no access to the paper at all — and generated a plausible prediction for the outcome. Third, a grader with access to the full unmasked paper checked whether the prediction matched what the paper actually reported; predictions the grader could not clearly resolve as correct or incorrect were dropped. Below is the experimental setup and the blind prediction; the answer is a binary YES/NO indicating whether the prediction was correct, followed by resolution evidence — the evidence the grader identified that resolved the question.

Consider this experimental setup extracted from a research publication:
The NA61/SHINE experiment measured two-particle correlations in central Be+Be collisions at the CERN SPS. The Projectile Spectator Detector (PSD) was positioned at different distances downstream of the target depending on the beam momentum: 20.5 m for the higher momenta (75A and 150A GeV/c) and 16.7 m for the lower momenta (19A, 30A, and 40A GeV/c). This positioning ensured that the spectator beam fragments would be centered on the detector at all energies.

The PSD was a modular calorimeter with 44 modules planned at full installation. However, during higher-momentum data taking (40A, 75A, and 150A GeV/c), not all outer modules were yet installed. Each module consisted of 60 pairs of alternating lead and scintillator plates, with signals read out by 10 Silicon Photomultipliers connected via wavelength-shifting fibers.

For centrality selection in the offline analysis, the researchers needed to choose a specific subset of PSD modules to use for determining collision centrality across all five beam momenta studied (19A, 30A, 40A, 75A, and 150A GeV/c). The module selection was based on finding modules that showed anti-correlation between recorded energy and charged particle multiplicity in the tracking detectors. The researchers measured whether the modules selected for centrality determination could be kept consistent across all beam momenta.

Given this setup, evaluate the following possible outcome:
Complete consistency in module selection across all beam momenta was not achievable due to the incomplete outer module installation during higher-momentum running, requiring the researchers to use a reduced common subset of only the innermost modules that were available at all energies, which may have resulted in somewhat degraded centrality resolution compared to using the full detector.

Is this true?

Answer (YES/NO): NO